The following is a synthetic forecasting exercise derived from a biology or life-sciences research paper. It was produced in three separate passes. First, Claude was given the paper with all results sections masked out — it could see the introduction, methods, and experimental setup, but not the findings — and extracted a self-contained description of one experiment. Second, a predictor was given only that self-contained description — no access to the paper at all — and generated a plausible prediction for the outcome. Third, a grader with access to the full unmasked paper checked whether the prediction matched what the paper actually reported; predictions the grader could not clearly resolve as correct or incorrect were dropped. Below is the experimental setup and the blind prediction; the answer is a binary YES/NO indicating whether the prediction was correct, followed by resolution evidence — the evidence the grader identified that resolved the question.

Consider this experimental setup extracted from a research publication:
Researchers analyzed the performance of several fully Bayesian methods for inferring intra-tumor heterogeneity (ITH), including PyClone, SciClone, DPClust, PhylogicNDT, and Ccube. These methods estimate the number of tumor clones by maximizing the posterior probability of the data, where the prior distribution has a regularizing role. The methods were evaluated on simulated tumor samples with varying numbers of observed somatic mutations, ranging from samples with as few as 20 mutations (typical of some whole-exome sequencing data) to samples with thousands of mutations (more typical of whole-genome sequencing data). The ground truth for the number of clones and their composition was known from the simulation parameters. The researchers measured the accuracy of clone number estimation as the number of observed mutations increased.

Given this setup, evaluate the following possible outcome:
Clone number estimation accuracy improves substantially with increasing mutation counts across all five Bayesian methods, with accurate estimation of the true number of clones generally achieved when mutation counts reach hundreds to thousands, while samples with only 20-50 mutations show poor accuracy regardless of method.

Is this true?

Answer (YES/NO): NO